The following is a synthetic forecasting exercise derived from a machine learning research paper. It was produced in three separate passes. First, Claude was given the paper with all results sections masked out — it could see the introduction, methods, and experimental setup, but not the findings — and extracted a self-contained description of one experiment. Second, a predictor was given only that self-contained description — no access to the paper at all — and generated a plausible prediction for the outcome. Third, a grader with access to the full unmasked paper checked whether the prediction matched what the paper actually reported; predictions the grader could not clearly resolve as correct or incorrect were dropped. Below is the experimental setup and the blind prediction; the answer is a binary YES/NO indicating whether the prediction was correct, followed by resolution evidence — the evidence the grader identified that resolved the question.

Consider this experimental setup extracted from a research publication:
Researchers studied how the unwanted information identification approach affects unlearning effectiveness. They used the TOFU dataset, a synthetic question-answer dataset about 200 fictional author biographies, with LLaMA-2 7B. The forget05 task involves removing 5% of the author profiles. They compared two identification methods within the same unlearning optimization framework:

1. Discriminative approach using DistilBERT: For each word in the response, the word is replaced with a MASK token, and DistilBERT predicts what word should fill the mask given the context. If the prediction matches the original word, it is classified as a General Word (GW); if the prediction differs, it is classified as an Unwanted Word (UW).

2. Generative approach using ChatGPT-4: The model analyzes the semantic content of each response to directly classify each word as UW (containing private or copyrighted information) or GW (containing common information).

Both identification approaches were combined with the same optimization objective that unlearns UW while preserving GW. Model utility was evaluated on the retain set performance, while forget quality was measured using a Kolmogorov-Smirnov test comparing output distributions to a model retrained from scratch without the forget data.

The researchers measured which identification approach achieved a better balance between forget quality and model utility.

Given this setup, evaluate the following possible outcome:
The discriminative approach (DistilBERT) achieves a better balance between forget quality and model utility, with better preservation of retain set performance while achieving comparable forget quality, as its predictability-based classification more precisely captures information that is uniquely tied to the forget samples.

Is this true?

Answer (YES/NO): NO